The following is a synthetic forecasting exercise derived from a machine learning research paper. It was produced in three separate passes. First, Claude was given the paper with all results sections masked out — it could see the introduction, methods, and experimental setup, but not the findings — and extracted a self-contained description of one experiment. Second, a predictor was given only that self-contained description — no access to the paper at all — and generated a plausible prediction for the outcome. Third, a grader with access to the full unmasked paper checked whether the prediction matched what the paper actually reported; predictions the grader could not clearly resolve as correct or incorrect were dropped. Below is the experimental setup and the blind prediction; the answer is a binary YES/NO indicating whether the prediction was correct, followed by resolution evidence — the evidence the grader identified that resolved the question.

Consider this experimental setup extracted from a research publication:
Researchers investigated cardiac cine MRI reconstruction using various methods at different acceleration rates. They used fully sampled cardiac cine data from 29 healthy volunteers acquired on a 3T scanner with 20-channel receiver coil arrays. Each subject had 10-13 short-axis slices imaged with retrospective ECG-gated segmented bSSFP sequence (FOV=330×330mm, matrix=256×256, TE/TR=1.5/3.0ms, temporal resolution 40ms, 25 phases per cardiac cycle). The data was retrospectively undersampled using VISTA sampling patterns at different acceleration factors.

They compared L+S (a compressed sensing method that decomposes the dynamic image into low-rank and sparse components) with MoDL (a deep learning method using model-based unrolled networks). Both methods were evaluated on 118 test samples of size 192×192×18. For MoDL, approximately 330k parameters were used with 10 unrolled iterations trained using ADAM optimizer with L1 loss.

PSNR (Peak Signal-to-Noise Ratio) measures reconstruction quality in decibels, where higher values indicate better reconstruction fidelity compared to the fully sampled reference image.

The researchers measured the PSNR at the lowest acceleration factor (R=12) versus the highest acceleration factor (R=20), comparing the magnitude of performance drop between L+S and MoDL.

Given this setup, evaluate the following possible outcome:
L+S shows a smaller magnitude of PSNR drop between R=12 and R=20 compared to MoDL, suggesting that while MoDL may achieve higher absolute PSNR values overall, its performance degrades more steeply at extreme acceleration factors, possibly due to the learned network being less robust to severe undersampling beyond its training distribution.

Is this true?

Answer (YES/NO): NO